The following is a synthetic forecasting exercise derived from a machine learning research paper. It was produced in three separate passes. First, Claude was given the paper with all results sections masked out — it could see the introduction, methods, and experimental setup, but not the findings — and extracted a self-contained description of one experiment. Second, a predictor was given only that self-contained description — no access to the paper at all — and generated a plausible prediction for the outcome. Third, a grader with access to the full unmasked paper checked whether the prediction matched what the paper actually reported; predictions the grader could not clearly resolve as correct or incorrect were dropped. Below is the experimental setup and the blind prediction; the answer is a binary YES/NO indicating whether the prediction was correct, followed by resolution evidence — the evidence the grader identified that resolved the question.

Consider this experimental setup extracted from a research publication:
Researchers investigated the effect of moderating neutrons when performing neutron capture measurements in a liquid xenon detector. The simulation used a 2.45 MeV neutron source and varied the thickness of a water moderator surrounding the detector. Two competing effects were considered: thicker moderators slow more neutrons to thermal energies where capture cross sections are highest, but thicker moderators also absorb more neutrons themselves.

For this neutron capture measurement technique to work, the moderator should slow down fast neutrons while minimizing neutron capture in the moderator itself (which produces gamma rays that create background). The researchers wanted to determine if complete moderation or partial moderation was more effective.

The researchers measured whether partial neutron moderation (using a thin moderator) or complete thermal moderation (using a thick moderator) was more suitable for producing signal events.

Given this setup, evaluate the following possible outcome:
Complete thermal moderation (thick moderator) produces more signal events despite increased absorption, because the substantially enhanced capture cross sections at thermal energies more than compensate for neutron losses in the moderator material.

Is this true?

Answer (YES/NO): NO